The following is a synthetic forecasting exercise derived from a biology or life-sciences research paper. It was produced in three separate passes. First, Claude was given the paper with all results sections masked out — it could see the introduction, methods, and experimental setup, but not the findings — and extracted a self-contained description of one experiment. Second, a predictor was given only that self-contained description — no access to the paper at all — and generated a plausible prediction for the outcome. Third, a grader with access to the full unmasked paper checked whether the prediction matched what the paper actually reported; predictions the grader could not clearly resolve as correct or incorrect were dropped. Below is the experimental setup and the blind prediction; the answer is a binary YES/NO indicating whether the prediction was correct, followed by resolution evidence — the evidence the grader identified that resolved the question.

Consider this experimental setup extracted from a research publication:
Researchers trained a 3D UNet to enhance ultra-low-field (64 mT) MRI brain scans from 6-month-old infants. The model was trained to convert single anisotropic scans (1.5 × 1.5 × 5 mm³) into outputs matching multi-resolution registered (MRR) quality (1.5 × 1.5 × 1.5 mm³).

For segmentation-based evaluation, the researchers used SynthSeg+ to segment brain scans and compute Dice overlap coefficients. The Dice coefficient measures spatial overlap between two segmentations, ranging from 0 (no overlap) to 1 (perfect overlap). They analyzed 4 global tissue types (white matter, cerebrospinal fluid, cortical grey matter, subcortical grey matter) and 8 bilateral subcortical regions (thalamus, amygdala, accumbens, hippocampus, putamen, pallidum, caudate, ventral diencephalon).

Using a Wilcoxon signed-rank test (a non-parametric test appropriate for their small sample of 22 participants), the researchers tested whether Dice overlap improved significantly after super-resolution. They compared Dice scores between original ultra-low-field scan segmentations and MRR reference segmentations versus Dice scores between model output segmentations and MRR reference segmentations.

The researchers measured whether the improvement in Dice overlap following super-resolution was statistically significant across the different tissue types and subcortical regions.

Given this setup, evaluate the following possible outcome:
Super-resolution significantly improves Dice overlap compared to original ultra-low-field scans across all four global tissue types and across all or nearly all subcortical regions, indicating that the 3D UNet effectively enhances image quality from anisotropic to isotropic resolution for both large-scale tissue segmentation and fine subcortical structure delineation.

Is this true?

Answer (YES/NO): NO